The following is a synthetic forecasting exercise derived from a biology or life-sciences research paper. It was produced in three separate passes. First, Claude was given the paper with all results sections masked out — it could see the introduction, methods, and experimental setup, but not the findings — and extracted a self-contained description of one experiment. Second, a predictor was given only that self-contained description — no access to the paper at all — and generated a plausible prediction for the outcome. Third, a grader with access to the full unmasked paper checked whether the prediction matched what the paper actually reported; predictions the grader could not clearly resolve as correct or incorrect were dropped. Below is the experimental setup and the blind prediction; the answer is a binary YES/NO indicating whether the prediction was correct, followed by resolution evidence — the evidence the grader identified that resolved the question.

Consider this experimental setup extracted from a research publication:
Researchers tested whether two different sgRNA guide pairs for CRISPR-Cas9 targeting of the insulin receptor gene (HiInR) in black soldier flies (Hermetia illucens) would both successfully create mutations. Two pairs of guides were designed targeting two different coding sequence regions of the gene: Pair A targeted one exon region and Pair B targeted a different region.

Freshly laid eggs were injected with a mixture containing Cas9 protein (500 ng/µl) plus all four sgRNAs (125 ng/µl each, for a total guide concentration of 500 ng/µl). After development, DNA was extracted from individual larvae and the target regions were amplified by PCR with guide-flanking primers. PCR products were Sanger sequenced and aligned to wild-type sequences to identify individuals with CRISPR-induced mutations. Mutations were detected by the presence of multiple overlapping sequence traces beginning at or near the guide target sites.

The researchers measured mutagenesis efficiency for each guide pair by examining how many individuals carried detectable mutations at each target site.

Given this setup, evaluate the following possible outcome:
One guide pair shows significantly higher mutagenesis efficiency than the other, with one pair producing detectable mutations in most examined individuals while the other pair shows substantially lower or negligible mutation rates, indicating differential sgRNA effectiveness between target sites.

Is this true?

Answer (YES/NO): NO